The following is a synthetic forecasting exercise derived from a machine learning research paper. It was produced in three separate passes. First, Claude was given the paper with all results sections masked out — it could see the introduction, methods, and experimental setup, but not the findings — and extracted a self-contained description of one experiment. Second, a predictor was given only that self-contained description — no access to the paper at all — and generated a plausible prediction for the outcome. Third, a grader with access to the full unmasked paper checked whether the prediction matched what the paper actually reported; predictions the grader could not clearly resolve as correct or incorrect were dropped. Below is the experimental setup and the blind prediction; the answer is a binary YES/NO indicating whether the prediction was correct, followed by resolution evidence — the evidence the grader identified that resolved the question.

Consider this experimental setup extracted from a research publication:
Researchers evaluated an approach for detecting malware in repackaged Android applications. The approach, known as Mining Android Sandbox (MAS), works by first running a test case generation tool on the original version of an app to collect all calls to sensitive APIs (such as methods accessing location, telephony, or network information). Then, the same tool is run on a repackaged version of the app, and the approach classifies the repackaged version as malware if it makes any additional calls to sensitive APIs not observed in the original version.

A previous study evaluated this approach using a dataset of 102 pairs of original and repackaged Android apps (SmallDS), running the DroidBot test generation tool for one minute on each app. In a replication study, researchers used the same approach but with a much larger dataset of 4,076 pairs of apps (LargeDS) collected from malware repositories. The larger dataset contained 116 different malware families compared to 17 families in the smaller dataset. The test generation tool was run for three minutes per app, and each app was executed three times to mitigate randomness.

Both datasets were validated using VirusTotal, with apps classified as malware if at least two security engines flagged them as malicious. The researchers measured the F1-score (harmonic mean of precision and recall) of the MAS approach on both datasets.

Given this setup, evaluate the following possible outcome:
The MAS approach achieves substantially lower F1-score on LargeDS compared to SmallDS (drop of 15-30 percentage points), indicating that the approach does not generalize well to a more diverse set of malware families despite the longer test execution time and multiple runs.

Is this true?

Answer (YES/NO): NO